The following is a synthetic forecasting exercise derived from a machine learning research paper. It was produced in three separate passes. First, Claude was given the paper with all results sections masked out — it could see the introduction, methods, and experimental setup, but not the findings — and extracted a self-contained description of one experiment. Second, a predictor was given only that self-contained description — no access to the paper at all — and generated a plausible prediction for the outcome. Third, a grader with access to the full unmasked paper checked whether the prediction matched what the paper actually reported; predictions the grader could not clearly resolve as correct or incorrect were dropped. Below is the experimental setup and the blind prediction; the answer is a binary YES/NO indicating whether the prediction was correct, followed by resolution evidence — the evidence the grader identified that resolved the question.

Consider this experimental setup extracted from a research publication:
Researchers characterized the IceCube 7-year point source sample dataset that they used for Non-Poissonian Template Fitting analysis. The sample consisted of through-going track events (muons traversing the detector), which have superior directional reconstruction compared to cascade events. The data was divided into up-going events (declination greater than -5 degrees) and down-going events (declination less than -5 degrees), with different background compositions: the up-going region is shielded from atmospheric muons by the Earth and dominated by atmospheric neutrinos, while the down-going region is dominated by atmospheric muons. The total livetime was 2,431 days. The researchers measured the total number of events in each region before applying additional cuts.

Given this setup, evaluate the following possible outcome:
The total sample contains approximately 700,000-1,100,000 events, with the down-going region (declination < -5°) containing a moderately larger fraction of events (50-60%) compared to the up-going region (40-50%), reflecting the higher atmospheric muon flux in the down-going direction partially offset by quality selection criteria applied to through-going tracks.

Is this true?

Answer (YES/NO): NO